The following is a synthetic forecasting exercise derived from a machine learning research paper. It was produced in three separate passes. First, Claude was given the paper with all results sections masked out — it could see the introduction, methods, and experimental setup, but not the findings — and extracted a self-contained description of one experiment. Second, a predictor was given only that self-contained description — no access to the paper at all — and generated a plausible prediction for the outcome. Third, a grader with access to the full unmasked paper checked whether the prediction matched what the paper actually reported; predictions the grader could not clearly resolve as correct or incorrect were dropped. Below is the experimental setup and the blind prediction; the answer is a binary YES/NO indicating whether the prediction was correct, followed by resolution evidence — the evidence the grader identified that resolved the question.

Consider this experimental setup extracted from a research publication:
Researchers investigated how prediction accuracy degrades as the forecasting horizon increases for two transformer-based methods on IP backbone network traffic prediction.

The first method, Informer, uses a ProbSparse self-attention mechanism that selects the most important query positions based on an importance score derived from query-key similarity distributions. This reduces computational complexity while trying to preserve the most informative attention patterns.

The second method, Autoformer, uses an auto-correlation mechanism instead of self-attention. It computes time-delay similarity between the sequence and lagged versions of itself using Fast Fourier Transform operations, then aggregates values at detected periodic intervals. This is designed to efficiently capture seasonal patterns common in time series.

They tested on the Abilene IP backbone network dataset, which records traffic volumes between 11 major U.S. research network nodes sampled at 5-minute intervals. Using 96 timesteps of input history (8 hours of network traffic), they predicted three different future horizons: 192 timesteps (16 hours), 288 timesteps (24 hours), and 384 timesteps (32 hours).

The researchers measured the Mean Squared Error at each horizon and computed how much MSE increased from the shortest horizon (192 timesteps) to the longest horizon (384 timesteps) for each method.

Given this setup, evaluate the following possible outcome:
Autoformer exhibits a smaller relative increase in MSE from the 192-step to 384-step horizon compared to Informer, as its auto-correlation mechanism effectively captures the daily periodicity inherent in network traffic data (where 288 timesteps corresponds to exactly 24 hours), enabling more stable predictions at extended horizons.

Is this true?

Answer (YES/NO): YES